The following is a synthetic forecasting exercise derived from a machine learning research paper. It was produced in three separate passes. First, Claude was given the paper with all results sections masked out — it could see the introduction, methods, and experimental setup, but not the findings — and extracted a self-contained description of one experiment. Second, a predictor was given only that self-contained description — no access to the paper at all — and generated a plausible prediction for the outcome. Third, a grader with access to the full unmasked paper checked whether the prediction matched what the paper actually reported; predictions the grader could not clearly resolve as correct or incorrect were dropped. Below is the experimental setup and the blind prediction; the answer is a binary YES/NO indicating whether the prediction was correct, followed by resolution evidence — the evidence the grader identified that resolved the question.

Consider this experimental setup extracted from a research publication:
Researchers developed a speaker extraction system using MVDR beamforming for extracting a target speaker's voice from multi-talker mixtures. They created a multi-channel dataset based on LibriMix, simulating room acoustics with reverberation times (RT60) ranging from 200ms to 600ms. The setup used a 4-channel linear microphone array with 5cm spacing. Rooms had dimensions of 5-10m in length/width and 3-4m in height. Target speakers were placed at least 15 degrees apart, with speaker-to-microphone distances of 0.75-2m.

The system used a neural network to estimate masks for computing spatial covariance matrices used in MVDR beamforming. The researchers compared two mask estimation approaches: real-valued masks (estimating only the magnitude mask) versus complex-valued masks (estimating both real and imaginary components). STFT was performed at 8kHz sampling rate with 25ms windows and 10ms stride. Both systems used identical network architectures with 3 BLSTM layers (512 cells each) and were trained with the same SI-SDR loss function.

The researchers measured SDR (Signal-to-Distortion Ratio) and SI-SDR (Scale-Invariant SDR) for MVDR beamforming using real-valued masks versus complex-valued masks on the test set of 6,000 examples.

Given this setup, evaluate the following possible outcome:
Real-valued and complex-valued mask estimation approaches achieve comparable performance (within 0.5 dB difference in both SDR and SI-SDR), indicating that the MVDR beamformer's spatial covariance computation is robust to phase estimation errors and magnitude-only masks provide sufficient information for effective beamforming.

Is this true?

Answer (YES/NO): YES